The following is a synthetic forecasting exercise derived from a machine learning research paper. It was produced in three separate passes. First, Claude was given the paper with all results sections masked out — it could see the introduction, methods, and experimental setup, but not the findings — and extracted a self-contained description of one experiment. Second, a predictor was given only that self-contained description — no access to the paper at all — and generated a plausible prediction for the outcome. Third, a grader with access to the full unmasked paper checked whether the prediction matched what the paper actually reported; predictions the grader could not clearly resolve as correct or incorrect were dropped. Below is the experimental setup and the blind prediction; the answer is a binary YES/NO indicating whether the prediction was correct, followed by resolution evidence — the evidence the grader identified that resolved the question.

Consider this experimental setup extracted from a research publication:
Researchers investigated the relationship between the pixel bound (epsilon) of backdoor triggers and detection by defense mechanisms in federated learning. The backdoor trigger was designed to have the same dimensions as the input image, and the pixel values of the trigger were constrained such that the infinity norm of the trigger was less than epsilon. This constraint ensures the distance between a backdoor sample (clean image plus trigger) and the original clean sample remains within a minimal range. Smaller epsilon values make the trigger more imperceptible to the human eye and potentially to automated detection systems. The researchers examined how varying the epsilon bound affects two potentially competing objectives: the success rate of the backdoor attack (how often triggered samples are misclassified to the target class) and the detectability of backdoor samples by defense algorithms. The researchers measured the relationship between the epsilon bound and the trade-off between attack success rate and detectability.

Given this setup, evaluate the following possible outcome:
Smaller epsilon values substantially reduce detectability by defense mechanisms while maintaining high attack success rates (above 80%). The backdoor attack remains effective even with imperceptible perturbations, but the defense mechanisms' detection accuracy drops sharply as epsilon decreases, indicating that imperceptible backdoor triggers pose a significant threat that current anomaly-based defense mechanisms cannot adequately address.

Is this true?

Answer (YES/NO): NO